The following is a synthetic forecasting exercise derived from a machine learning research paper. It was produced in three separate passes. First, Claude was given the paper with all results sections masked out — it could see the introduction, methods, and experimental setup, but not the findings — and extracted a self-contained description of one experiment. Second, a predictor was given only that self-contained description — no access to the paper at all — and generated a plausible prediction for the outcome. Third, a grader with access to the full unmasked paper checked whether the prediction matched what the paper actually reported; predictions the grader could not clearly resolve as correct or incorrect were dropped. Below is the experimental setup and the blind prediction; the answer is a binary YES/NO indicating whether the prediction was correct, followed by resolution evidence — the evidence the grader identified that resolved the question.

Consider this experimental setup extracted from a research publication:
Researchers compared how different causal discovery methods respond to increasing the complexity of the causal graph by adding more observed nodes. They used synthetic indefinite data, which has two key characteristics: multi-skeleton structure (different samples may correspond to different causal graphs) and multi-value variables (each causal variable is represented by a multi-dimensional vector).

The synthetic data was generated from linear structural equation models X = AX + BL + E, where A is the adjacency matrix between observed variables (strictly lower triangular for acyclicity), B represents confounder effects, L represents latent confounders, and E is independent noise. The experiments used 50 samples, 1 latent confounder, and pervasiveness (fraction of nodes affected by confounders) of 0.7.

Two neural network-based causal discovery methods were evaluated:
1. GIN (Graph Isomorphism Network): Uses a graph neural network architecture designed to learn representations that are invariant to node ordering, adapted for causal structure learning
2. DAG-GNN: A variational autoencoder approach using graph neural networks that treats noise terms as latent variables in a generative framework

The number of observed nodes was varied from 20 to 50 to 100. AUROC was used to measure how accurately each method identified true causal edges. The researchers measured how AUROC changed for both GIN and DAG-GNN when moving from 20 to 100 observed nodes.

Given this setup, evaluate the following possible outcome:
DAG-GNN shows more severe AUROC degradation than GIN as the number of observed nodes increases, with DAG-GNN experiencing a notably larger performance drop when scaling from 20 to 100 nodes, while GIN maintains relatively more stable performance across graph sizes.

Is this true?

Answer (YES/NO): NO